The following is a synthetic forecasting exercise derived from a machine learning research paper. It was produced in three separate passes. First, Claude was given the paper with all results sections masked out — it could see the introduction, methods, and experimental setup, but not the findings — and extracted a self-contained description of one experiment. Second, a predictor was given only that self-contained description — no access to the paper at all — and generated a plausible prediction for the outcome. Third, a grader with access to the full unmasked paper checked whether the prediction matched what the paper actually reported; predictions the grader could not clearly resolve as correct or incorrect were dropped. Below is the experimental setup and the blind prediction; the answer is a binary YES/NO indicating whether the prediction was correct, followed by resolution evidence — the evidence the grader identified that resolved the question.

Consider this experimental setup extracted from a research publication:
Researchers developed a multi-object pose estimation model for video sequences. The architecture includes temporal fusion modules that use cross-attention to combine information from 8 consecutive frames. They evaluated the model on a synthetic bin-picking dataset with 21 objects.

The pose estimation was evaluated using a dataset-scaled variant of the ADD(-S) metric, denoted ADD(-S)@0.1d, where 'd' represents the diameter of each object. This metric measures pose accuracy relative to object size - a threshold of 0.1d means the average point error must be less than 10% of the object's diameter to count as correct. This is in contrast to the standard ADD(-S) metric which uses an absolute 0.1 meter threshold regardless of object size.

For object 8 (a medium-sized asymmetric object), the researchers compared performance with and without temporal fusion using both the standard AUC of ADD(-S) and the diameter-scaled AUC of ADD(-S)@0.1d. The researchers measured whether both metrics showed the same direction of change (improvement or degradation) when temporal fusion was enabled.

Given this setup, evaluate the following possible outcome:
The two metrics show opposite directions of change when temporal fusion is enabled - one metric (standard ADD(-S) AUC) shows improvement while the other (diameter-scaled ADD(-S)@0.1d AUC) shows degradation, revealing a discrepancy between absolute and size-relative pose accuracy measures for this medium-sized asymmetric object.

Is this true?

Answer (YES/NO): YES